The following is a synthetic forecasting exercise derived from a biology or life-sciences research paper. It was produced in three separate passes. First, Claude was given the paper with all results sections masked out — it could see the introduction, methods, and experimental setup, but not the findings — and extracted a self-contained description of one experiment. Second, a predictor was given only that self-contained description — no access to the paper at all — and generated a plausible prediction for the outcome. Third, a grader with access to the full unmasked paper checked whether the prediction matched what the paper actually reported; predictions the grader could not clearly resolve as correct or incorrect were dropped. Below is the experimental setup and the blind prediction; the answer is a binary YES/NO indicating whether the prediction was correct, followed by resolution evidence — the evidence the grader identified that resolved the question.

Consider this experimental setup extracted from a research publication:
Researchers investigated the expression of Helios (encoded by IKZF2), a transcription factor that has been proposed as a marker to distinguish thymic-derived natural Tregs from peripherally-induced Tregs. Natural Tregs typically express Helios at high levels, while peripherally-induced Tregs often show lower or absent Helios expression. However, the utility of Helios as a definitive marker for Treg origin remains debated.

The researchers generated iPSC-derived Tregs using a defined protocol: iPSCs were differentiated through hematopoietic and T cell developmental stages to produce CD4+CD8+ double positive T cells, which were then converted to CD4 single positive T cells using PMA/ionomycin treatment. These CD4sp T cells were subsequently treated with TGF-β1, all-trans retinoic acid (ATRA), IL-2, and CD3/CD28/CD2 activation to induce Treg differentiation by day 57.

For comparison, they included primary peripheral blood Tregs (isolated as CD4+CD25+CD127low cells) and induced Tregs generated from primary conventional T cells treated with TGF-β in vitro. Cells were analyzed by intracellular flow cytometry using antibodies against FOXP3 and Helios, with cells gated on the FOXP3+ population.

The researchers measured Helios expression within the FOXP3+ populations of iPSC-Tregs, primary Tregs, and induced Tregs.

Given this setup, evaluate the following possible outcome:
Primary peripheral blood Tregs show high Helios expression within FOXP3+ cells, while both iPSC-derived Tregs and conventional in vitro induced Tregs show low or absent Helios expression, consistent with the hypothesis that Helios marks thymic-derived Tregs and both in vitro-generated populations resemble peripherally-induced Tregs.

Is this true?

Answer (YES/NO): NO